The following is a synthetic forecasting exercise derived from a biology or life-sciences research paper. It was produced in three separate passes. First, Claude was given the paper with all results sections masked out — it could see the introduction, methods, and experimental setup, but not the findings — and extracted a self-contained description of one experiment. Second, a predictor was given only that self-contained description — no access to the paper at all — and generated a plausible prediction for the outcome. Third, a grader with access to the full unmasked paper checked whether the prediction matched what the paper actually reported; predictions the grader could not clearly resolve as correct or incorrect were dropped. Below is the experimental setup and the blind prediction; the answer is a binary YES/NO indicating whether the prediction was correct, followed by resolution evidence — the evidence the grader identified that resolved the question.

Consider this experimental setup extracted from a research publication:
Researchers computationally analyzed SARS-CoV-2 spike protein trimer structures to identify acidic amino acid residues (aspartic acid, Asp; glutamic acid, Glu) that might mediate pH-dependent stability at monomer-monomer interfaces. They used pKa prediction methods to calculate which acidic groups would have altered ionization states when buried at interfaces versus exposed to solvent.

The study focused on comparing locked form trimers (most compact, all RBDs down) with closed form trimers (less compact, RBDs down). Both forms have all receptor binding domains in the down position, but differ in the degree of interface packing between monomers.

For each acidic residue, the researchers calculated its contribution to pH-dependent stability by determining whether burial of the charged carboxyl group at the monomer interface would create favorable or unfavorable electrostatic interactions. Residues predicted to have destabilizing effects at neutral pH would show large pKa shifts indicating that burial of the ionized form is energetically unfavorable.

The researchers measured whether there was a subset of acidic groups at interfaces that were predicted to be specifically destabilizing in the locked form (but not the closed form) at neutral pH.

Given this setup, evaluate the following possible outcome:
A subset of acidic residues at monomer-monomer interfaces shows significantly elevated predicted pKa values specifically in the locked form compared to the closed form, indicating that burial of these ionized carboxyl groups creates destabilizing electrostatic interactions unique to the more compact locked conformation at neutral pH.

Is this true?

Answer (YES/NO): YES